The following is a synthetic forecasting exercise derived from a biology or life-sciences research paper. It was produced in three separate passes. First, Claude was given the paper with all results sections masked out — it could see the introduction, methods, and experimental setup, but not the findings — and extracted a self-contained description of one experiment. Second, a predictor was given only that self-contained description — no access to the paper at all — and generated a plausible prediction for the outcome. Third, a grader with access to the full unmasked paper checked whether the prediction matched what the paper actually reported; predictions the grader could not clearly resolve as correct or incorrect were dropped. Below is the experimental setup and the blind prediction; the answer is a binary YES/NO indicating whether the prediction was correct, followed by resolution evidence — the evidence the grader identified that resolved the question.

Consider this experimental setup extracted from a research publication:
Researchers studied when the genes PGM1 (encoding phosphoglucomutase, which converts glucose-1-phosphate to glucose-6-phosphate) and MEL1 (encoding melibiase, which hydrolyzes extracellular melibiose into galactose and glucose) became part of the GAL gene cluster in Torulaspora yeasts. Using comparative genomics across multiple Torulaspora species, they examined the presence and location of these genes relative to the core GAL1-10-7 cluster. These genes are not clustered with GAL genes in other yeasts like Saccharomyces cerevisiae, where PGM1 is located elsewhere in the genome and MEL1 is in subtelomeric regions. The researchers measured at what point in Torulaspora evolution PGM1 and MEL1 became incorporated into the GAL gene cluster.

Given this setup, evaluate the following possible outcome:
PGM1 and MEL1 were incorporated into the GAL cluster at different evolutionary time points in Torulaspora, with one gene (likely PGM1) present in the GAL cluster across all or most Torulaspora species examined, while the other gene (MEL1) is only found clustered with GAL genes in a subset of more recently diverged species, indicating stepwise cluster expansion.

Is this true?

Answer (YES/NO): NO